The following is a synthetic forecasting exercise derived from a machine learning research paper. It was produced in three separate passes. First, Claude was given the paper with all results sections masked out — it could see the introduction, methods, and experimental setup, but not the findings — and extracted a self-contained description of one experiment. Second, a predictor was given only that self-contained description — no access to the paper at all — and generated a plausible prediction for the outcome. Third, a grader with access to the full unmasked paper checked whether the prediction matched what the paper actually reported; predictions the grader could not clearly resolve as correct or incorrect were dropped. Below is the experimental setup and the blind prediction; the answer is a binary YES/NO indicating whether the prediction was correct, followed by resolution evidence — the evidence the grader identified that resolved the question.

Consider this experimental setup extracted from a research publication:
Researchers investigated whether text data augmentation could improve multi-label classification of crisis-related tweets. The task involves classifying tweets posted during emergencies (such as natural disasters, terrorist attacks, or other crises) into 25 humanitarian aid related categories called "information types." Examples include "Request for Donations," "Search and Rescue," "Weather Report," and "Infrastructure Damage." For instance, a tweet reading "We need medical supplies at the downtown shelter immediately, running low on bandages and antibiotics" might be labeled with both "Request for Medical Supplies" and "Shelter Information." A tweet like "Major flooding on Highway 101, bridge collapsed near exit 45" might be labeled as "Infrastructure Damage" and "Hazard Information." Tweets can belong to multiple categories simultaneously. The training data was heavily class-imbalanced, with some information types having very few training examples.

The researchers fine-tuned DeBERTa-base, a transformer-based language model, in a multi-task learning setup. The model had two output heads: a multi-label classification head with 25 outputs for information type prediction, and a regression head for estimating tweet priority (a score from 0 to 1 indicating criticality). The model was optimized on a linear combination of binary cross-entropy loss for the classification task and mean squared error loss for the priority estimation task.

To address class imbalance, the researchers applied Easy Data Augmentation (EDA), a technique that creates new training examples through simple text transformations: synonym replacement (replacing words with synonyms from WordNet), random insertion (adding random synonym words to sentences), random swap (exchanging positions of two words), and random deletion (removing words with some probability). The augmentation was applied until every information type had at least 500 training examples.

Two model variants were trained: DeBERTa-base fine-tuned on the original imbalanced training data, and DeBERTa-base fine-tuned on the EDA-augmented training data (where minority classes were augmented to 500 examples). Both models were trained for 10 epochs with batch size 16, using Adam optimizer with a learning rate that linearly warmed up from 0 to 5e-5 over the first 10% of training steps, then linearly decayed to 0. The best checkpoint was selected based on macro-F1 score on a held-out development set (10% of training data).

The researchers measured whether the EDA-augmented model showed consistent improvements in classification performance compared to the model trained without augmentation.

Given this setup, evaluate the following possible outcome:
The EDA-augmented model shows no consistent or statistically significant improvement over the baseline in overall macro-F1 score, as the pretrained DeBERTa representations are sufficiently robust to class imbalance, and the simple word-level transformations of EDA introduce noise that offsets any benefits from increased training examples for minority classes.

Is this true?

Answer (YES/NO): YES